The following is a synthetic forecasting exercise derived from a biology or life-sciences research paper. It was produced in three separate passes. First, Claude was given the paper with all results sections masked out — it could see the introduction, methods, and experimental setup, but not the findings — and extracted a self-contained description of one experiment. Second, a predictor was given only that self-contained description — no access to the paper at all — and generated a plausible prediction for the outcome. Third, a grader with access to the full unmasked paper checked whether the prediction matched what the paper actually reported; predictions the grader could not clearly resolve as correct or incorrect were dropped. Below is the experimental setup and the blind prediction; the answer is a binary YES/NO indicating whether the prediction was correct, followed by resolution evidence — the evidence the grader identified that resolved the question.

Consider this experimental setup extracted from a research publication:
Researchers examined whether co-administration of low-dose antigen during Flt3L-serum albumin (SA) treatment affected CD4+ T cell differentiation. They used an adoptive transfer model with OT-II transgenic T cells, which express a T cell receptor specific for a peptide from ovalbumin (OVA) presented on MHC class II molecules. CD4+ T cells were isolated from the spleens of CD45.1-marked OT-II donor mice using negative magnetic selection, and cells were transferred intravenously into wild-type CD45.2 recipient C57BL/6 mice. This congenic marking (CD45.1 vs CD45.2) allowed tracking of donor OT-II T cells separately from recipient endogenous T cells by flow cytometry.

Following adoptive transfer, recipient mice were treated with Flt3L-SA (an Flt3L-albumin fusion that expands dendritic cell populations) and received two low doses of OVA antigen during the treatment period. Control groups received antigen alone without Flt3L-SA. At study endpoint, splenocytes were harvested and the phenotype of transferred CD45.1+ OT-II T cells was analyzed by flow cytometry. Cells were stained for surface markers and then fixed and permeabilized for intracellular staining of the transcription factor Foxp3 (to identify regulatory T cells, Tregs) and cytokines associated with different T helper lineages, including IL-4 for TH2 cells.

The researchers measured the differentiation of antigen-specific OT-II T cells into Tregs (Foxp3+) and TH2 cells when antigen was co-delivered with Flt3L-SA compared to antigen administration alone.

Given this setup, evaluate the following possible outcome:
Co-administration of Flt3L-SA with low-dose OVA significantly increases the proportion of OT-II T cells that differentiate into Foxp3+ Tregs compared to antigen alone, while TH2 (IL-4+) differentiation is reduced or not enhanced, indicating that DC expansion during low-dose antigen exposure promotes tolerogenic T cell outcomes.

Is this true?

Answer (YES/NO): NO